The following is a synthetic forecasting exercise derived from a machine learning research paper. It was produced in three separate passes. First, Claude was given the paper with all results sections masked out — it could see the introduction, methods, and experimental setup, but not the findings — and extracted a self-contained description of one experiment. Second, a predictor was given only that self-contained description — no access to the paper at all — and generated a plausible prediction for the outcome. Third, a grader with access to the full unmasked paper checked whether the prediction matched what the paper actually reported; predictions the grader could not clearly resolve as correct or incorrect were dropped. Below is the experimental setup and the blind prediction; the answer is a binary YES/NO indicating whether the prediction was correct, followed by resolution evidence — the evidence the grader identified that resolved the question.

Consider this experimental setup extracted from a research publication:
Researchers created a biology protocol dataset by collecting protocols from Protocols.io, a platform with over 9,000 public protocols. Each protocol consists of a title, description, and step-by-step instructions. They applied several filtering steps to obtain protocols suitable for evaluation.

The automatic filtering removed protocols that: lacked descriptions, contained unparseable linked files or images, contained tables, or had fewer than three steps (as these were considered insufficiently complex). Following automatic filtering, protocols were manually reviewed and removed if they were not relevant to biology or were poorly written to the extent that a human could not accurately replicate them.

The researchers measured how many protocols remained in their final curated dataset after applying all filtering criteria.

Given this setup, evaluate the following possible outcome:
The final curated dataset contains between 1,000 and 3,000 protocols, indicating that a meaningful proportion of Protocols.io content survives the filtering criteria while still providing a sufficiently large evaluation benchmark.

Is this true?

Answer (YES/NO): NO